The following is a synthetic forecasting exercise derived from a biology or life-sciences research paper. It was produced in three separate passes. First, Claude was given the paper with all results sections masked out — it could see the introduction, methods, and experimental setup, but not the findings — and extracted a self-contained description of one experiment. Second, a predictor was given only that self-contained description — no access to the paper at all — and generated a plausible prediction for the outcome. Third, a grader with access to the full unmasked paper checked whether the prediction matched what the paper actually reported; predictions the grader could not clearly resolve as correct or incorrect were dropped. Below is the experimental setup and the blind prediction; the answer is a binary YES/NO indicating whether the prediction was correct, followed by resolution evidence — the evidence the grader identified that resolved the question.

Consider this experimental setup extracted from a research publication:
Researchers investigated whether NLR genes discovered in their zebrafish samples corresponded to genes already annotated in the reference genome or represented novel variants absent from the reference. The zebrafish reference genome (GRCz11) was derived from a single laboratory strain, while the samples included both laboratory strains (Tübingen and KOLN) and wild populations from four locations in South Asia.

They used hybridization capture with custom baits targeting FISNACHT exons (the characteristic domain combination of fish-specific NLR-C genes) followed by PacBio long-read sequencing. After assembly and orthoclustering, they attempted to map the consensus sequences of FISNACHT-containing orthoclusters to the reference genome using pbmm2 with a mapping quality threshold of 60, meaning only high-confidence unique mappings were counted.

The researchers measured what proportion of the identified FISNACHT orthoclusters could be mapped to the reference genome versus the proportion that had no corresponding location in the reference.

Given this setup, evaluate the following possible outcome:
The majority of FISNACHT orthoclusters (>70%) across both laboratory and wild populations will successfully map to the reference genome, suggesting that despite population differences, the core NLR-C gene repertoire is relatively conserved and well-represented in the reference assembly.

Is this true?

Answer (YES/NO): NO